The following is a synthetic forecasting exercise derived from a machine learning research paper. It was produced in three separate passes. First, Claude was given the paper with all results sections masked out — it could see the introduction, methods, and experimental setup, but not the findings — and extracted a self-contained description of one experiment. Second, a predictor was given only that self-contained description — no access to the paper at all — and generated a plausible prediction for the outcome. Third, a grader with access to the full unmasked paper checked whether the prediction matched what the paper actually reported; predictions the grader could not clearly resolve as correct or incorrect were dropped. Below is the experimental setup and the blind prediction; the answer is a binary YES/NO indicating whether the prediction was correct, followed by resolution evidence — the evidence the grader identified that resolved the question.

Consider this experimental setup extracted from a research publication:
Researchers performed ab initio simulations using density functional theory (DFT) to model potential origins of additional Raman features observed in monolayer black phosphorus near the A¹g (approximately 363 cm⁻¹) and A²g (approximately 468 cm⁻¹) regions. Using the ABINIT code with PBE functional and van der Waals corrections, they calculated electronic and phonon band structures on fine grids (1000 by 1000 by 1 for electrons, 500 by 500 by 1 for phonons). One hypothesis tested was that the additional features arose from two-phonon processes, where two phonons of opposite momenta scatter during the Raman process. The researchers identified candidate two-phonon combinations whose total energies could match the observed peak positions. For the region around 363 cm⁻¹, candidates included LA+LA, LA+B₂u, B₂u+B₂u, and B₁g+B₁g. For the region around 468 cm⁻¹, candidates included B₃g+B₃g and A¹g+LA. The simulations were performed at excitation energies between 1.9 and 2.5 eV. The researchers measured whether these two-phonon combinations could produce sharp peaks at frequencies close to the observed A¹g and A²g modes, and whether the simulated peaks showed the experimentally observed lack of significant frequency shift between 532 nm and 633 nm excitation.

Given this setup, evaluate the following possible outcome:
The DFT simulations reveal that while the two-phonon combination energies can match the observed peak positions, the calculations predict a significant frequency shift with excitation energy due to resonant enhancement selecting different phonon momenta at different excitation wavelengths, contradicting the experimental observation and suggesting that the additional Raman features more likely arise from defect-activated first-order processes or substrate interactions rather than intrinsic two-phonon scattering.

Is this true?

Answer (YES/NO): NO